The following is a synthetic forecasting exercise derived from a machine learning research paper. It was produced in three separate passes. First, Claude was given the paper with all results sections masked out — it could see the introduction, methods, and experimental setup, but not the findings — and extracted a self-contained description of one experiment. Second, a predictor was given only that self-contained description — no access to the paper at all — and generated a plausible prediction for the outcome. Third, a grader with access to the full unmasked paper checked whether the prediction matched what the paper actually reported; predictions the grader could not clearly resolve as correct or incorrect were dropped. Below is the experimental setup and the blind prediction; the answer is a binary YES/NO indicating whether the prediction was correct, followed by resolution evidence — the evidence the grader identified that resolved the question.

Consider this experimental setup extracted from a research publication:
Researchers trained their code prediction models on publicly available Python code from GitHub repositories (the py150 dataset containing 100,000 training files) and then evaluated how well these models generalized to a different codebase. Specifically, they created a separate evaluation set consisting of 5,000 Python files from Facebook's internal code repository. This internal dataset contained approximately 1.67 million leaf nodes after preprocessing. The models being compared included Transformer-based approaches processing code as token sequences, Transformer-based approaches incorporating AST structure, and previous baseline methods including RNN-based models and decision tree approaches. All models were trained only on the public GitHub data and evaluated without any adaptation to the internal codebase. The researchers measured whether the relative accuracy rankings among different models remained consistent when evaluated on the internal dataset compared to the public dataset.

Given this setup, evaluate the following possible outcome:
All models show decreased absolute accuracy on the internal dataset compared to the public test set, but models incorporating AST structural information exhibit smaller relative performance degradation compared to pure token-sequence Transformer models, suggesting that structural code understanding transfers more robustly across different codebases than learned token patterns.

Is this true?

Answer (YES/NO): NO